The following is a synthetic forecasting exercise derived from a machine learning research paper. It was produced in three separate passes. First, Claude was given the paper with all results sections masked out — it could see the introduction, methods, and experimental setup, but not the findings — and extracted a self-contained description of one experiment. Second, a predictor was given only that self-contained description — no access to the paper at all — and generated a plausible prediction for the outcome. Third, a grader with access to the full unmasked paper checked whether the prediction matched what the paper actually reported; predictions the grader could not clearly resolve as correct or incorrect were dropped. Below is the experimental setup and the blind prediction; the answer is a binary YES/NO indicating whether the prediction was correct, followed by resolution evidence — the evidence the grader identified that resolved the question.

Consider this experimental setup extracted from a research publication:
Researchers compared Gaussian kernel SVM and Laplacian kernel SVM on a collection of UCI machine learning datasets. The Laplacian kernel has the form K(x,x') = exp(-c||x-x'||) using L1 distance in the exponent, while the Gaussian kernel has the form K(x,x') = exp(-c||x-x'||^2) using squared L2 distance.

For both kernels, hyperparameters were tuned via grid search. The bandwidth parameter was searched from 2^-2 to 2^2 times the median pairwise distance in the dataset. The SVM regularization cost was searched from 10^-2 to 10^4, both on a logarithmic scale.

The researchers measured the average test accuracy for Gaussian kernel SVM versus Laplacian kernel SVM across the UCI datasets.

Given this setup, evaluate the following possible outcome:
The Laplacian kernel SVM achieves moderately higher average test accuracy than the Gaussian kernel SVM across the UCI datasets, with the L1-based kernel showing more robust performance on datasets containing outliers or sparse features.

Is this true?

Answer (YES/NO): NO